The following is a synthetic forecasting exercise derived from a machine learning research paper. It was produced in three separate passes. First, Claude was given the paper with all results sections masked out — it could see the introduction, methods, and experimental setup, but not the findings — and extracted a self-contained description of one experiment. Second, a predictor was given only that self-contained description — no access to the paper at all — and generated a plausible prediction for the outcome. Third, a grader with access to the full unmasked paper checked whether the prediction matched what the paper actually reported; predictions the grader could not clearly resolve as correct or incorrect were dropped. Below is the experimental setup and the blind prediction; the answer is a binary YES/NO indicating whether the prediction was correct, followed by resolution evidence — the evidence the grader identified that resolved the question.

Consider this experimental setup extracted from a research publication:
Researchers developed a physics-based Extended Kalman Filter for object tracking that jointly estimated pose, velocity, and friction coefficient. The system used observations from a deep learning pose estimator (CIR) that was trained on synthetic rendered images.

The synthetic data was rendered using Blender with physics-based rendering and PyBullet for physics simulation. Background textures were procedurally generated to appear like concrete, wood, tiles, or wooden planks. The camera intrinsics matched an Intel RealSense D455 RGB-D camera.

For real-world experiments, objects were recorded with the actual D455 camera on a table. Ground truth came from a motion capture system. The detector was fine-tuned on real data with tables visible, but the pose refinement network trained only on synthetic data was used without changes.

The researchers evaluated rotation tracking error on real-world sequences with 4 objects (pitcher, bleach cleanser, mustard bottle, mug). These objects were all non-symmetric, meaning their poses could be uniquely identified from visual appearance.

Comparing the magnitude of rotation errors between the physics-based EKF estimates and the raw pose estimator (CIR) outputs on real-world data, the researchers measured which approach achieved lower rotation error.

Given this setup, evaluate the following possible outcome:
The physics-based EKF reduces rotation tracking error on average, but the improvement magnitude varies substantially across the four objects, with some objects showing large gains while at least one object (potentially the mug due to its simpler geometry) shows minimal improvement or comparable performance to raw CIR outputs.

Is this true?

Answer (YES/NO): NO